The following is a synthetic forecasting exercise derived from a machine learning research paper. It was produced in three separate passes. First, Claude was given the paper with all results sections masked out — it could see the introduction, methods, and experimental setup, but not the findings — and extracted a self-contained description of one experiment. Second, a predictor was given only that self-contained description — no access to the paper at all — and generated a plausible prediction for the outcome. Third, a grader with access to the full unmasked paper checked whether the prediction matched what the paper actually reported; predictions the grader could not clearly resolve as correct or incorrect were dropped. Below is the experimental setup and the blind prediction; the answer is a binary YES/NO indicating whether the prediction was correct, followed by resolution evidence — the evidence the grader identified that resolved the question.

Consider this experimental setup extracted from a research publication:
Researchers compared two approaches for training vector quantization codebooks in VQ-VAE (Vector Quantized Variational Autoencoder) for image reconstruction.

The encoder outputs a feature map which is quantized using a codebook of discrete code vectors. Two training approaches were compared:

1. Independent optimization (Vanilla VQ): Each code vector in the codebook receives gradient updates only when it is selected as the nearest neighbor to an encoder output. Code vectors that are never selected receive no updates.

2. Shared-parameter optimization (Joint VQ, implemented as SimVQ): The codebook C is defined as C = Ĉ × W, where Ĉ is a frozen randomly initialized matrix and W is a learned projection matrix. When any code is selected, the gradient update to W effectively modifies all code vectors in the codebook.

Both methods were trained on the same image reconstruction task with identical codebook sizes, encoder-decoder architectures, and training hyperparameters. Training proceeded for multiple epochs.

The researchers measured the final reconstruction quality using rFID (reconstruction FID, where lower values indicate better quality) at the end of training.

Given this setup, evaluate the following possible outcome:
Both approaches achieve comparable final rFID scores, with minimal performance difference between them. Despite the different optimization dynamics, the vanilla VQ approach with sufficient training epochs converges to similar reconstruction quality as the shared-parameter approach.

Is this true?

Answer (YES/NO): NO